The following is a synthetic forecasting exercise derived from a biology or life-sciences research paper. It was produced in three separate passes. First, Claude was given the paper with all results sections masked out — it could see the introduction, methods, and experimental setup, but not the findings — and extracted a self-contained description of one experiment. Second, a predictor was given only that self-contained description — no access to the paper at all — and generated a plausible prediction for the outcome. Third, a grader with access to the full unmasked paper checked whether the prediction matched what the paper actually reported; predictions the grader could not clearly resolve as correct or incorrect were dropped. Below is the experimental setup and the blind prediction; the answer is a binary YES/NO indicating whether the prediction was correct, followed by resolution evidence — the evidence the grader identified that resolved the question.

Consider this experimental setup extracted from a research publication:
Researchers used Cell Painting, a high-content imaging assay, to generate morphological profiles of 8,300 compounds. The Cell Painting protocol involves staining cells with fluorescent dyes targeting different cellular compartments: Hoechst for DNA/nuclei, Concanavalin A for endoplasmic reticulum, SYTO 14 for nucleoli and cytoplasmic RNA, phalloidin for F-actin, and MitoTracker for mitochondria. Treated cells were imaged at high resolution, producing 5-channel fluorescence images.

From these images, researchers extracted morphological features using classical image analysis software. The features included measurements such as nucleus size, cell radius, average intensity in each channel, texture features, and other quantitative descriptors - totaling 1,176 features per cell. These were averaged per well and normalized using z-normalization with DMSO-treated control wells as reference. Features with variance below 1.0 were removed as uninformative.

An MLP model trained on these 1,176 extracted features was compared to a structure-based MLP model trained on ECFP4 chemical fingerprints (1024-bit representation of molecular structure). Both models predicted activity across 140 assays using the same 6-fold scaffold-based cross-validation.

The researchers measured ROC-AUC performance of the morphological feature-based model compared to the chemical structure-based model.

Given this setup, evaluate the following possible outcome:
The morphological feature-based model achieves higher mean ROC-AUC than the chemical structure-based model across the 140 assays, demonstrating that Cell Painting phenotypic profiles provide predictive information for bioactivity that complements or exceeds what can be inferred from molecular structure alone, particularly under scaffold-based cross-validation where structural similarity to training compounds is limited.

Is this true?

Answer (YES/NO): YES